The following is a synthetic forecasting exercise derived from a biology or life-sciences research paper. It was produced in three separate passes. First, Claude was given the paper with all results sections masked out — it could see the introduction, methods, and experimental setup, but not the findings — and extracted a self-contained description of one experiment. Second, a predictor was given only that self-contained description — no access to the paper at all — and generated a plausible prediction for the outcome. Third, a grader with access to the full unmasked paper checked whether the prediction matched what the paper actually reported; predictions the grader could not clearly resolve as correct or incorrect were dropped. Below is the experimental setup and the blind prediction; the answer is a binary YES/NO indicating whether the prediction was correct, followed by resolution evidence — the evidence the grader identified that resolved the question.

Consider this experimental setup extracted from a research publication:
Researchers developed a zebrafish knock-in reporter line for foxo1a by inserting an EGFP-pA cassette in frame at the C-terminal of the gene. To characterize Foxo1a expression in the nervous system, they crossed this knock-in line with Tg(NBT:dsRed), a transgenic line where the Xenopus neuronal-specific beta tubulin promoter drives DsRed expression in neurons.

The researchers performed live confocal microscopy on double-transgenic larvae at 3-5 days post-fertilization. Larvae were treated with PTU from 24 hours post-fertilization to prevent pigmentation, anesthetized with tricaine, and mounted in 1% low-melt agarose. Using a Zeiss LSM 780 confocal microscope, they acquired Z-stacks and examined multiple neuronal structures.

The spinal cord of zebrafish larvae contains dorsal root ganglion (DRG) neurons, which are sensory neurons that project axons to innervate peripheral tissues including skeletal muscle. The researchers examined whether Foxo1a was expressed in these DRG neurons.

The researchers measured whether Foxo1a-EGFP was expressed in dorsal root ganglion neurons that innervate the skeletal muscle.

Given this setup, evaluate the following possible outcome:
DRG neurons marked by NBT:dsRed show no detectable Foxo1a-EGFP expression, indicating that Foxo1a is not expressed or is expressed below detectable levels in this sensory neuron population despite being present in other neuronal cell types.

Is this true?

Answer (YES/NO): NO